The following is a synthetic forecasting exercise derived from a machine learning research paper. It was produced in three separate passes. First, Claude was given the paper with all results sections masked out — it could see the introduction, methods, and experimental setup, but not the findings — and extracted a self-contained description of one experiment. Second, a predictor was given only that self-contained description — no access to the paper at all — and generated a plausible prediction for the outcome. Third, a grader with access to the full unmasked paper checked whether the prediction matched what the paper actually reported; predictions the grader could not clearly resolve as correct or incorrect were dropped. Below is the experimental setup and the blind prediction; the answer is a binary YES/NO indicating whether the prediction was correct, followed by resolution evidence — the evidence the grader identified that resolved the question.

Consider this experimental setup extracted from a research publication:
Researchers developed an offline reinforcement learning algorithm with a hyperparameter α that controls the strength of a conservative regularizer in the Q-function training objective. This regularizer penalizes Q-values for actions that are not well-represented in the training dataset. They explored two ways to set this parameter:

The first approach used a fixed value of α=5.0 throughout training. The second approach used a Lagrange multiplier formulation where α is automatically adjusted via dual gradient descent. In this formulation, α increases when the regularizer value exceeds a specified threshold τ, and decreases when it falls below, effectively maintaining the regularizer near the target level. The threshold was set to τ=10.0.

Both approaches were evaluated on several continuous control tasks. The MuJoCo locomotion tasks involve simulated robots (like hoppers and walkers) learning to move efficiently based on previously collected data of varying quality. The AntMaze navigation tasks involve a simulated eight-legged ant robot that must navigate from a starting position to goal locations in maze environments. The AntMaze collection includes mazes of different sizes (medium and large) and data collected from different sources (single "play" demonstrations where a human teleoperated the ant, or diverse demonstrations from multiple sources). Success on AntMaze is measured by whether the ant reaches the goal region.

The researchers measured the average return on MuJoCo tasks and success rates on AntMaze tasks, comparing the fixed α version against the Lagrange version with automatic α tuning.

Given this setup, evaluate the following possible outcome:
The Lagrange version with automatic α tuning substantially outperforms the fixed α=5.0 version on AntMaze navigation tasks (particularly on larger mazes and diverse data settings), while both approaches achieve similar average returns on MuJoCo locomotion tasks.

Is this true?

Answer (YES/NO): NO